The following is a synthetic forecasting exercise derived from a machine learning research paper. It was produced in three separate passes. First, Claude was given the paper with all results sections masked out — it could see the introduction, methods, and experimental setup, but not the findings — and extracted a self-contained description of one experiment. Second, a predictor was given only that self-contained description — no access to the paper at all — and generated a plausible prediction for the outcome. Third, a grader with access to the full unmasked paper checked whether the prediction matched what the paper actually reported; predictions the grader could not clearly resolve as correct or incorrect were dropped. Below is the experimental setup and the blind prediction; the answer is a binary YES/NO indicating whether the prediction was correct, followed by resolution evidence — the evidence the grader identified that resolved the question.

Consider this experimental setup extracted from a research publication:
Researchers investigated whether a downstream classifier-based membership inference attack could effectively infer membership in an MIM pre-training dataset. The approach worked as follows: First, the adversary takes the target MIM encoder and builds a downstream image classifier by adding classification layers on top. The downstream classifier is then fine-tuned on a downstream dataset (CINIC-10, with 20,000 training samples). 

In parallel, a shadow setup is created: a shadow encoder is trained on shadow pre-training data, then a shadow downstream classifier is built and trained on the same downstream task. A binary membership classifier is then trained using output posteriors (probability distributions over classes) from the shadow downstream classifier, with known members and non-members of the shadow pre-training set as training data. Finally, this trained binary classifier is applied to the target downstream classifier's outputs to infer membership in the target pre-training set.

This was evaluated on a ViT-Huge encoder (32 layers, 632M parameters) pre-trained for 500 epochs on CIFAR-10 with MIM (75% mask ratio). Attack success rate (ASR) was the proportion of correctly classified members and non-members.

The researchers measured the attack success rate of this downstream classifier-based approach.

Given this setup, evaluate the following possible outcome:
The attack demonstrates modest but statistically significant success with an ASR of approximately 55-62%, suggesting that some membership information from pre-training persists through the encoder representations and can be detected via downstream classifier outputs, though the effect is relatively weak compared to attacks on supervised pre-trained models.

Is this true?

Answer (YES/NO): NO